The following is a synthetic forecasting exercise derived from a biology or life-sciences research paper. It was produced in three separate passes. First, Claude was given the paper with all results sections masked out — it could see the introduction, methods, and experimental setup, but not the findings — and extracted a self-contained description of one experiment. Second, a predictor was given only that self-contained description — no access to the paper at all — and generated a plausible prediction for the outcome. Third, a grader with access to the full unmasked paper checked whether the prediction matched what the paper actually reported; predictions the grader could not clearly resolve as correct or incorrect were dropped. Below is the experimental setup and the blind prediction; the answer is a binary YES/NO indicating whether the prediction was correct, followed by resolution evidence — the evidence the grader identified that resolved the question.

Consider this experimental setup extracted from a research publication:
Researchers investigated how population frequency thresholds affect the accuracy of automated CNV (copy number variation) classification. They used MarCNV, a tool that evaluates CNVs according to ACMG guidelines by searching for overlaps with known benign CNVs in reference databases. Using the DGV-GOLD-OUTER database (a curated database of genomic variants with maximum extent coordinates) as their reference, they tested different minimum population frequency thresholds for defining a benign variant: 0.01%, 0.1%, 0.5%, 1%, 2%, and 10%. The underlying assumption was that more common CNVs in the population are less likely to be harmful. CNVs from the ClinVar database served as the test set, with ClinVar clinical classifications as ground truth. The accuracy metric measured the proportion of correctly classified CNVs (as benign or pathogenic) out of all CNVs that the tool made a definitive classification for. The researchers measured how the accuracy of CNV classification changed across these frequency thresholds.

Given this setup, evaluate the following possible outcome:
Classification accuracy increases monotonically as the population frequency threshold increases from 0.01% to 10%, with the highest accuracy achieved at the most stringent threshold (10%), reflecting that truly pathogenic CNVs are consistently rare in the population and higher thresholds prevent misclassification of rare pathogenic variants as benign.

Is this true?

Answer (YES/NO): NO